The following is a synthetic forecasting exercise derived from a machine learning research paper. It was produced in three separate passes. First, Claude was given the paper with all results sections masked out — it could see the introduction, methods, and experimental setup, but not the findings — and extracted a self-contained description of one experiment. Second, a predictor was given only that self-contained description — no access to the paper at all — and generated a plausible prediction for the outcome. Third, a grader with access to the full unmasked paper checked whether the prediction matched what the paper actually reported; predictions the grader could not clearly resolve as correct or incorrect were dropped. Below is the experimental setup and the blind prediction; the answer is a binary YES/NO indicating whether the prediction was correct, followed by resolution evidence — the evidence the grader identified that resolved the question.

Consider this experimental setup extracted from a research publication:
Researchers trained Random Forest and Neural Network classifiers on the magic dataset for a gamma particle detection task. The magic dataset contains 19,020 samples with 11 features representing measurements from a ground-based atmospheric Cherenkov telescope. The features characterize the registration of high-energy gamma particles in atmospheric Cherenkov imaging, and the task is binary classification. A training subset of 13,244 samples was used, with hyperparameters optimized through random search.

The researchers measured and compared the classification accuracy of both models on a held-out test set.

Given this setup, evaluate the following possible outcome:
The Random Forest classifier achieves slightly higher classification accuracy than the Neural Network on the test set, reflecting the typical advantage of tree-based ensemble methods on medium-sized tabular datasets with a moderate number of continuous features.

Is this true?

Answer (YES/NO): NO